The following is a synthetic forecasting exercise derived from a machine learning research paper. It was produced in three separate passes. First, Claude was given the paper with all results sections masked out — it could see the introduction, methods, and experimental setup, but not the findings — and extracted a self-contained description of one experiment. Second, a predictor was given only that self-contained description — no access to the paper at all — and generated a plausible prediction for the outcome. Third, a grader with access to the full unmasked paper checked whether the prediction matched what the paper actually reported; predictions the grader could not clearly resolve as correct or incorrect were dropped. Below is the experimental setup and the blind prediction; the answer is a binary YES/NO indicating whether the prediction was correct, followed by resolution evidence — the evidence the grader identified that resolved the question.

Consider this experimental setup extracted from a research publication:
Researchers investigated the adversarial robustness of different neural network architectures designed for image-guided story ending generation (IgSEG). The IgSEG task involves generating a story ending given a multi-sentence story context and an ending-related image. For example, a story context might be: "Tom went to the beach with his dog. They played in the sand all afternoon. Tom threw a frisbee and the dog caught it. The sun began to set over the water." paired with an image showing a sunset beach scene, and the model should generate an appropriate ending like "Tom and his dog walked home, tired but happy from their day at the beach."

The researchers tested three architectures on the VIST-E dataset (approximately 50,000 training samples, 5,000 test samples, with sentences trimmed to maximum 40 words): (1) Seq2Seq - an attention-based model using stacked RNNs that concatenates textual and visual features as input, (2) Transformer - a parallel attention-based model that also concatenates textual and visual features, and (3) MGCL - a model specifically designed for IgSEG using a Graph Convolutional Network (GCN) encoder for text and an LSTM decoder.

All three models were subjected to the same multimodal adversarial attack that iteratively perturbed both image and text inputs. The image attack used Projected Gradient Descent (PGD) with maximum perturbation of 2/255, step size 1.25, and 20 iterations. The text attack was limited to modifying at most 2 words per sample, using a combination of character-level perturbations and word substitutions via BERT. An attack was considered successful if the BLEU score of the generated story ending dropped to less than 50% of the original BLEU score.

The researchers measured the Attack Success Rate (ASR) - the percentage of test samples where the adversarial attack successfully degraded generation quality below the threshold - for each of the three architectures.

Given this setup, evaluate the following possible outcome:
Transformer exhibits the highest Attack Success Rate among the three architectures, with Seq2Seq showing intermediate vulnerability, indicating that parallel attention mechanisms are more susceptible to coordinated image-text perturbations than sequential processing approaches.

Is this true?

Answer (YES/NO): NO